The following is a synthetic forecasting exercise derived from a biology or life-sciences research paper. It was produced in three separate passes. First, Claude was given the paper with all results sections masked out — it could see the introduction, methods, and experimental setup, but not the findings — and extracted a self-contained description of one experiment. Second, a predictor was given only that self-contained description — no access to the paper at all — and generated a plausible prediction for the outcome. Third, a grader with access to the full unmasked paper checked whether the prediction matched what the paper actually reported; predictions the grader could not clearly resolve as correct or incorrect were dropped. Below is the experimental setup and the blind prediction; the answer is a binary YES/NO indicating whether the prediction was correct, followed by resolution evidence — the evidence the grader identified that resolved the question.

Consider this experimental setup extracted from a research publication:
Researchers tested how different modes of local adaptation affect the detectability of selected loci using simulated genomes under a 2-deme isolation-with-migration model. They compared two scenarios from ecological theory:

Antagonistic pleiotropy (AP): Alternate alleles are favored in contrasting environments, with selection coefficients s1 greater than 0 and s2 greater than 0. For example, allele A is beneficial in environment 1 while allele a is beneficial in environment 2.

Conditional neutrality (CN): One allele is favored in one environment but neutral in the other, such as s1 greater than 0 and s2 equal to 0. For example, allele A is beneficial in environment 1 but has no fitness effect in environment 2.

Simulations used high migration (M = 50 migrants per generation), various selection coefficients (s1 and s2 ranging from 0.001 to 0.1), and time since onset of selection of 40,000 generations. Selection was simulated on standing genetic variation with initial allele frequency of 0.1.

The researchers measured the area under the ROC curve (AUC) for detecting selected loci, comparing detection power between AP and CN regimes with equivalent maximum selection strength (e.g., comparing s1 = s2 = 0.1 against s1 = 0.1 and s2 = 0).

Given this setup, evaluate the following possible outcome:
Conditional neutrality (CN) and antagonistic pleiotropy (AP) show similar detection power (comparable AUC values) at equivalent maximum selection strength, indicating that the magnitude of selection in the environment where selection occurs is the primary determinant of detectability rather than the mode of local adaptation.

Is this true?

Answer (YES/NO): NO